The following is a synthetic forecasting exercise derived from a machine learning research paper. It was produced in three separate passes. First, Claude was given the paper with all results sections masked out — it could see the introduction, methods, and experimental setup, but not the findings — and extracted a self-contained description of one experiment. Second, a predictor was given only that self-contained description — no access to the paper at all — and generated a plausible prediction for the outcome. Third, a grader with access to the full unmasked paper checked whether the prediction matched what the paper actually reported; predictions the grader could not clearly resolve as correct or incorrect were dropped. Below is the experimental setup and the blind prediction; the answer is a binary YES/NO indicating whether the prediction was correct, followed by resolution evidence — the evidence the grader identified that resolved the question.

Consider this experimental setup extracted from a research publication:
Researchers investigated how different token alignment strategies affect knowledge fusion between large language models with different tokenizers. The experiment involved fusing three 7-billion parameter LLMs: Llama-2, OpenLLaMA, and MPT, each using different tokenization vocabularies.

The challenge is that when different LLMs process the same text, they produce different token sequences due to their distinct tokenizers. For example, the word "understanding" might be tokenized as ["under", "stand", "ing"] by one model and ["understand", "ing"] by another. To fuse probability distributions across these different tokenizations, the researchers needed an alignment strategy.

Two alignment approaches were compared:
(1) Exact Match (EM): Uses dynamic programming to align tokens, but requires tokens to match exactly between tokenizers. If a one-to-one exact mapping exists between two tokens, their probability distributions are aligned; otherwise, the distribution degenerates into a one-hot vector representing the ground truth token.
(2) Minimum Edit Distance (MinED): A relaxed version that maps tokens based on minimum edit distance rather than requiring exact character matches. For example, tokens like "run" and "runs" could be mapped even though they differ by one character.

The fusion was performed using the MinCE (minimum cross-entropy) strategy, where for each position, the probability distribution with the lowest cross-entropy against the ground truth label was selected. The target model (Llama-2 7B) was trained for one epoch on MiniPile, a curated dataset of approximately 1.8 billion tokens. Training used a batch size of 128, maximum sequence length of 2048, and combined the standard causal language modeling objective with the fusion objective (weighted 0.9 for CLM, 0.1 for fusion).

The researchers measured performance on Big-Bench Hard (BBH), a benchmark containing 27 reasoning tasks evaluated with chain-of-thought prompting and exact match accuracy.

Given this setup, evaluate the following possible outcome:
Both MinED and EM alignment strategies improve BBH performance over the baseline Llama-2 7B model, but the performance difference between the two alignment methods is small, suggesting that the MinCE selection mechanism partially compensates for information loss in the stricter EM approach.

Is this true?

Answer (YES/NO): YES